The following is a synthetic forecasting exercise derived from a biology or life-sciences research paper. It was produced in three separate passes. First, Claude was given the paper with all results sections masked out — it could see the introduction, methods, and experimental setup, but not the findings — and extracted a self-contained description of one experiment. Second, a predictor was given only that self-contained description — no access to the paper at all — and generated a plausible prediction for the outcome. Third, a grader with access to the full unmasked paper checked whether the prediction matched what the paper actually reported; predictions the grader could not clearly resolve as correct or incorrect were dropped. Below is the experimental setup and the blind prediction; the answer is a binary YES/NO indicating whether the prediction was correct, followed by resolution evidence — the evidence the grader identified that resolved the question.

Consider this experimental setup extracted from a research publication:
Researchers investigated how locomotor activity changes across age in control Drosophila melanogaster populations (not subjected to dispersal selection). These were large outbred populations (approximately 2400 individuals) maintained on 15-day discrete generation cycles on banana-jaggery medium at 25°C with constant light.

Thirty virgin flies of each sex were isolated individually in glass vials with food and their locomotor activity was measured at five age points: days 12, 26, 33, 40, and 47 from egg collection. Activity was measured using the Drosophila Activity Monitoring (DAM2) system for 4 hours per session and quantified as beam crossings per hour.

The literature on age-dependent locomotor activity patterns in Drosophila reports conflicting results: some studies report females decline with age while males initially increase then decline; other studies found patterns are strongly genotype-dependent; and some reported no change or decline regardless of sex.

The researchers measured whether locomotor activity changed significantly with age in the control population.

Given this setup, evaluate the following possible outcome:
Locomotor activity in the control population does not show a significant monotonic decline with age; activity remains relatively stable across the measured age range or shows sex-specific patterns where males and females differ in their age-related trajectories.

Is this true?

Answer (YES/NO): NO